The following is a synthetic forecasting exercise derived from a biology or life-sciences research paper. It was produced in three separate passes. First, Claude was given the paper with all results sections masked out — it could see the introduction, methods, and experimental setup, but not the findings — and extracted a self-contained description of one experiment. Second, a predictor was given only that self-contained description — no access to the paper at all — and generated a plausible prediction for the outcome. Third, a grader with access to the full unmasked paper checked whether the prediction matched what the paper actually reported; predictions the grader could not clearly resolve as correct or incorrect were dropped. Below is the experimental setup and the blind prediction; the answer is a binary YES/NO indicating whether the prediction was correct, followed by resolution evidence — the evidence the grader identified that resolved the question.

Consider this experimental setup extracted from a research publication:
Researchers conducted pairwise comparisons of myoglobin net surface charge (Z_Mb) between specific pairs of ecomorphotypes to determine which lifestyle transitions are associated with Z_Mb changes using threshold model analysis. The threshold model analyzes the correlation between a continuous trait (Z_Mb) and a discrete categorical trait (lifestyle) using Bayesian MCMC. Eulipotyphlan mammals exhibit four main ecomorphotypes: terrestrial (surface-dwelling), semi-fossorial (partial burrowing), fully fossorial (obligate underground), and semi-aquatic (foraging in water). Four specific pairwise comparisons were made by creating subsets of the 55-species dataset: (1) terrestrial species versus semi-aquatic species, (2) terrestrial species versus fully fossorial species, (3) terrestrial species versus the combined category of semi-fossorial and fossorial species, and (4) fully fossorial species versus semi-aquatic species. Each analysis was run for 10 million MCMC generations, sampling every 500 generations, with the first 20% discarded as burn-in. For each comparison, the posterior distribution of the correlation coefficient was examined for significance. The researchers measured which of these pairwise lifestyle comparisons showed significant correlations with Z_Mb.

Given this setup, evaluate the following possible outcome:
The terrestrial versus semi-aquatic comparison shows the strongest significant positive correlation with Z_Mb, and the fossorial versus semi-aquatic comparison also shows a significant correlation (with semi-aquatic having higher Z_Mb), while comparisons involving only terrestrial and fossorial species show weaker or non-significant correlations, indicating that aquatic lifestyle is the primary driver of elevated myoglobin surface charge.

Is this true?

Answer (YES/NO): YES